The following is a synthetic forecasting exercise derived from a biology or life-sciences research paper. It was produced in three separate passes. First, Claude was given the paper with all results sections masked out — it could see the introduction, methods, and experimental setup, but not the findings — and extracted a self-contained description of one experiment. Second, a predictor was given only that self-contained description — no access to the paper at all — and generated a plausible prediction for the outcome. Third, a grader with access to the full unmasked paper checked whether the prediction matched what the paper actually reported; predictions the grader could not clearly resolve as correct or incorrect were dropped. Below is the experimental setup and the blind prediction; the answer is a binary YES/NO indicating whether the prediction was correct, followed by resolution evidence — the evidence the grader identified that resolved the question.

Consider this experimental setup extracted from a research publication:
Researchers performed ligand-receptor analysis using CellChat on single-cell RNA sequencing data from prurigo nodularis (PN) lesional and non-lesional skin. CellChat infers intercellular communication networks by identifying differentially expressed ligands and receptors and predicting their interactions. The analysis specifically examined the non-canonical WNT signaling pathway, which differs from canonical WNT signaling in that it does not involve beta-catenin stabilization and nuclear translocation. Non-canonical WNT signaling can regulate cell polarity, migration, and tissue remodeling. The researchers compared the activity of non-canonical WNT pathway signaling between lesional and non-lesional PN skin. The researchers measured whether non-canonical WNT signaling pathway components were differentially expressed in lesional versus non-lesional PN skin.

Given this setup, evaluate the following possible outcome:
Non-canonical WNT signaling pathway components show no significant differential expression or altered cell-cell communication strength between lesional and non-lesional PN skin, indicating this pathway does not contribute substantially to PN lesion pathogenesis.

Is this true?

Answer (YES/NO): NO